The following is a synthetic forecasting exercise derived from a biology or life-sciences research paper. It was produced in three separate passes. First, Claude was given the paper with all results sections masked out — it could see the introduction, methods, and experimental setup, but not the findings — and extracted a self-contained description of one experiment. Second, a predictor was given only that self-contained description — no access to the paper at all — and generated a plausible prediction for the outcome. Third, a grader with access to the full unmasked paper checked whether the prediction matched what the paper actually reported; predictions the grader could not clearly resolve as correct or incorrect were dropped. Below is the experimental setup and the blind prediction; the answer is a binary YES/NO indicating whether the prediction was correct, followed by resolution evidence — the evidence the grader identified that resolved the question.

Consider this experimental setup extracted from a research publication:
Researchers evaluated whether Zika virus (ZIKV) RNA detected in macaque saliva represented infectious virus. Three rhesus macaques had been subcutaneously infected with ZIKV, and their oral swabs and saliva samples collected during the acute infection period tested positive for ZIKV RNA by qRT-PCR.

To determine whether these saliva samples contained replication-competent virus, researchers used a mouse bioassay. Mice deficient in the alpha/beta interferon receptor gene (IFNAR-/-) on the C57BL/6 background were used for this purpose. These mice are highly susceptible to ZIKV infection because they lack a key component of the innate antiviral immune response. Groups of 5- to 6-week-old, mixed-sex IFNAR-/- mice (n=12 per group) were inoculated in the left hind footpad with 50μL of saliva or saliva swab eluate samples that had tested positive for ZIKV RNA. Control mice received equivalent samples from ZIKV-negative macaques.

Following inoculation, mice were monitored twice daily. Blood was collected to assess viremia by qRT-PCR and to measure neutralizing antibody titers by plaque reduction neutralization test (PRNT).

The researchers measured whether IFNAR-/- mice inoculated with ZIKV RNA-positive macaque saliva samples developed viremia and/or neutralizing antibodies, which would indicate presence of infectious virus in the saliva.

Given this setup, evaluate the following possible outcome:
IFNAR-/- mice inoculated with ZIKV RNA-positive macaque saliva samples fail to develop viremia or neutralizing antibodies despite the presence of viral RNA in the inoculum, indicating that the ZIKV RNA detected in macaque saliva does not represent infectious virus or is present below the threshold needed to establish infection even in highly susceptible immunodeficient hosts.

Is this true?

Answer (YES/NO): YES